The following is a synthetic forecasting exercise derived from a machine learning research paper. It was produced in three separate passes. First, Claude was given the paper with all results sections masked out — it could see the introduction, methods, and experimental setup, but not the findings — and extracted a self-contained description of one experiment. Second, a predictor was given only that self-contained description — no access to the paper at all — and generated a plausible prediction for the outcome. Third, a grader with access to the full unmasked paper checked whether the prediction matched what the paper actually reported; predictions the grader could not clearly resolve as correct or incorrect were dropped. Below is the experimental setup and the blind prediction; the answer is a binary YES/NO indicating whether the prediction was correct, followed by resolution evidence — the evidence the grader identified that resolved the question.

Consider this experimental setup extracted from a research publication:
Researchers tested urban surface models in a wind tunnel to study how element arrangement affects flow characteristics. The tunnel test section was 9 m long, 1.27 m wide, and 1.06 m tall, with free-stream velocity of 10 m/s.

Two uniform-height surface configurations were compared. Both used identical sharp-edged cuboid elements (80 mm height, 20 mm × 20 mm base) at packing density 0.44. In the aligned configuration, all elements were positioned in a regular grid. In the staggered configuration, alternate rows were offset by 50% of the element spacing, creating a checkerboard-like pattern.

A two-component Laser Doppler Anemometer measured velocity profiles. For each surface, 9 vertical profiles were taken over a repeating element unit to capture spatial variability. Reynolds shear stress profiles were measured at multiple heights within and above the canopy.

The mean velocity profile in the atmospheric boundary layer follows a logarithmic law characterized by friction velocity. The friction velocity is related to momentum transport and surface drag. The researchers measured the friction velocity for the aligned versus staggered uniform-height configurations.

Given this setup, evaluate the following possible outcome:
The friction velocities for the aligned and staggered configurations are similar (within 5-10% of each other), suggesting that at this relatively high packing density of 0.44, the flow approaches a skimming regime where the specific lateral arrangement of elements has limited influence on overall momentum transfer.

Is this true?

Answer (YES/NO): YES